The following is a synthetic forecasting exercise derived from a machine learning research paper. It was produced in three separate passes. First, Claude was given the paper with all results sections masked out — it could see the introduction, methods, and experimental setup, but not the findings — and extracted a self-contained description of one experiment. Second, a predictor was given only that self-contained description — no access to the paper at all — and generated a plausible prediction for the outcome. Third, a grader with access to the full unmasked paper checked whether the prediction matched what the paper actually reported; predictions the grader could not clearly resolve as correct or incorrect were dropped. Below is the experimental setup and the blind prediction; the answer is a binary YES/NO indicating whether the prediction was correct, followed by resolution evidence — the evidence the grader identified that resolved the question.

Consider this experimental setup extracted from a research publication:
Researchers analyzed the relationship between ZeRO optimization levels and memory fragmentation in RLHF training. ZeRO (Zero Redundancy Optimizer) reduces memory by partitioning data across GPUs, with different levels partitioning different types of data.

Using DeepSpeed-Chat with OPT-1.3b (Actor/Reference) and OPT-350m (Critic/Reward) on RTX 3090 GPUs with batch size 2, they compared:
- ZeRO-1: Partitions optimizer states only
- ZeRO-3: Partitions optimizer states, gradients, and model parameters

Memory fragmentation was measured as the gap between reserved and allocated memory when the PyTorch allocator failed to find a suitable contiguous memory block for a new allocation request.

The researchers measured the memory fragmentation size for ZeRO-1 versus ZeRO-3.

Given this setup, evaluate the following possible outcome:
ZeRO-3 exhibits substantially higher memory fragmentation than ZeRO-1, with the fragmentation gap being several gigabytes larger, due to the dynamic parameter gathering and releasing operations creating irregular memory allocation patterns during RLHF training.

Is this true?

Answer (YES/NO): YES